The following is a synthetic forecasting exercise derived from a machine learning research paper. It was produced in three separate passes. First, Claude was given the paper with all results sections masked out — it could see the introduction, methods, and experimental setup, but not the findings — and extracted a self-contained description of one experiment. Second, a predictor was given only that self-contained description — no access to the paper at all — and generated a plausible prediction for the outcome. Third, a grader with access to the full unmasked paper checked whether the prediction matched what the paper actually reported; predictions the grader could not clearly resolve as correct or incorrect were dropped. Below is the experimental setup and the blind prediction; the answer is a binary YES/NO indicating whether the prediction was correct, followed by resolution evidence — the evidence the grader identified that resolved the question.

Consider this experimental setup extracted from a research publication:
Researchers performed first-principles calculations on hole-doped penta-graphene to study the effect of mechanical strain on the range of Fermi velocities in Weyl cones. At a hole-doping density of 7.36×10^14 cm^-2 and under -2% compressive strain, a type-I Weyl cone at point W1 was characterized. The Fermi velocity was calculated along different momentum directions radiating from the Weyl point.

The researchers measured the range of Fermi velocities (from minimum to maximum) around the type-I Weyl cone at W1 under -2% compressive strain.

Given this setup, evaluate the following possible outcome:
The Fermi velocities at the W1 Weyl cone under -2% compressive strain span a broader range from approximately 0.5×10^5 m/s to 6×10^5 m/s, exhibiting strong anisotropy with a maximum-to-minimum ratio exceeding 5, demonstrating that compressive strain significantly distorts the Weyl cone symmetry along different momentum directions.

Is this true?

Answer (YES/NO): NO